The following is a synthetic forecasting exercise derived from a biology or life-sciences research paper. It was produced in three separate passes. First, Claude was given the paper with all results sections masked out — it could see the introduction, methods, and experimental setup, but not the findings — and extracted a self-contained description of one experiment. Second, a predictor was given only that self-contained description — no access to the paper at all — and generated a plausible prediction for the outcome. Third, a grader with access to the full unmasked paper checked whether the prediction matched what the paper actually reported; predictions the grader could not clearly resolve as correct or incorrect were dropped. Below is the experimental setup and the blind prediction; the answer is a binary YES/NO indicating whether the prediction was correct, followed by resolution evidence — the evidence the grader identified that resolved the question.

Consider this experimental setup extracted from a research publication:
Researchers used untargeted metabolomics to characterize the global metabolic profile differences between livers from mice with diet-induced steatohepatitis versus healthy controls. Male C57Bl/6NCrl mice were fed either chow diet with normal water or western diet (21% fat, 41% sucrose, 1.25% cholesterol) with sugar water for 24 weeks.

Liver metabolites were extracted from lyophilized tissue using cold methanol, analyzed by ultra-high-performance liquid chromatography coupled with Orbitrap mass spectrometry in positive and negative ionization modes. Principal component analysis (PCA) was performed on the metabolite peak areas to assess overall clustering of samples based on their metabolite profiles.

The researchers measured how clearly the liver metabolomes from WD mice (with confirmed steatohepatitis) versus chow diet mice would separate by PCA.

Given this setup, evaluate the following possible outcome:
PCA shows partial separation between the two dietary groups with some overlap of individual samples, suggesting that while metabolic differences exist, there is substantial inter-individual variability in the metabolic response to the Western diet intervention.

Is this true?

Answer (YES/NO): NO